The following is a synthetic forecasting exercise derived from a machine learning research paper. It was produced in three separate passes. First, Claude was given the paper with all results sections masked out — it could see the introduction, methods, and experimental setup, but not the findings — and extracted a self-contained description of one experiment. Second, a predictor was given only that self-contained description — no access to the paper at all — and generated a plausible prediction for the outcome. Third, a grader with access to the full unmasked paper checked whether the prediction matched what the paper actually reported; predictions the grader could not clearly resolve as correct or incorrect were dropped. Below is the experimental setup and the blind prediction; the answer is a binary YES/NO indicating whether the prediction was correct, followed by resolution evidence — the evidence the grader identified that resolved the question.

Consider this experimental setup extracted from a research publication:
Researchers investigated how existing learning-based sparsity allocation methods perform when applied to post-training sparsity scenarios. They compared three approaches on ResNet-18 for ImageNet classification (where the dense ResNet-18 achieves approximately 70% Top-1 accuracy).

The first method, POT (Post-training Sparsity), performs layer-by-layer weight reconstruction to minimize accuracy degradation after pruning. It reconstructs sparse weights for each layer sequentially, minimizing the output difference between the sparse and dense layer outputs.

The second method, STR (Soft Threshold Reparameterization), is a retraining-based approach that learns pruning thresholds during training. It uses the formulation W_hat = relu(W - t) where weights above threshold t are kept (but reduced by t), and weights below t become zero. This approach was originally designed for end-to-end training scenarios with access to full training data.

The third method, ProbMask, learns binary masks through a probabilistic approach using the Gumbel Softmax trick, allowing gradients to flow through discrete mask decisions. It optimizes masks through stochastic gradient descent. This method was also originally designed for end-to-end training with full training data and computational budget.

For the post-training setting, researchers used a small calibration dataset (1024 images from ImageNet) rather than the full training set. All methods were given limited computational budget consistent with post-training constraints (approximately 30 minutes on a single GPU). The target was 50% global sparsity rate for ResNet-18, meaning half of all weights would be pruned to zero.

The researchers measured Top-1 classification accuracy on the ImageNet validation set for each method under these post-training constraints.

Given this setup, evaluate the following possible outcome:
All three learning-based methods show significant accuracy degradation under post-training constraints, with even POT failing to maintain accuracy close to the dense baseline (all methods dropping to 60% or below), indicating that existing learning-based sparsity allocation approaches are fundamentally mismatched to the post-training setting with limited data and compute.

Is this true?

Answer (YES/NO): NO